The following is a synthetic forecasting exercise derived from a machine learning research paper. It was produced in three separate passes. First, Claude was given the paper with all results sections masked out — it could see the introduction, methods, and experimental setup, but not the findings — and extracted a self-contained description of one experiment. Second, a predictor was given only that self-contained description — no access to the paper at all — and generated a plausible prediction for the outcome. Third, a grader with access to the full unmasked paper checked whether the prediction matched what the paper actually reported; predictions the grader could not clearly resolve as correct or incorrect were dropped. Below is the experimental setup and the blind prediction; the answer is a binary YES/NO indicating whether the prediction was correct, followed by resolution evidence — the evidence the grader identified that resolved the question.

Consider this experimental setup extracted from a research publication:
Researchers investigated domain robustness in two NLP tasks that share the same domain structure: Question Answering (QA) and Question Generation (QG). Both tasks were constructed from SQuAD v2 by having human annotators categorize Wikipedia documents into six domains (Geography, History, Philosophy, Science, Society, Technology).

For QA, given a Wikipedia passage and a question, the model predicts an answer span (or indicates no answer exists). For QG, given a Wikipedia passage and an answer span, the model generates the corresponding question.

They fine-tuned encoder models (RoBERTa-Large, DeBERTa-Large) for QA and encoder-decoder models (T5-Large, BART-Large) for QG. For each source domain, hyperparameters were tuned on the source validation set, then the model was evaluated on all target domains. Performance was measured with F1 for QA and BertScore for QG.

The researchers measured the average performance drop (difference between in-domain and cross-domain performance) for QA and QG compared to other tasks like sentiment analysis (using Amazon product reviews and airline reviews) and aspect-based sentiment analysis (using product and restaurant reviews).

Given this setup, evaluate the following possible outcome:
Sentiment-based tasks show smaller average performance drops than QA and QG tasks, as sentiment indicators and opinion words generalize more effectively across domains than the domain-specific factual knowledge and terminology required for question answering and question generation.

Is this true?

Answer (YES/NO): NO